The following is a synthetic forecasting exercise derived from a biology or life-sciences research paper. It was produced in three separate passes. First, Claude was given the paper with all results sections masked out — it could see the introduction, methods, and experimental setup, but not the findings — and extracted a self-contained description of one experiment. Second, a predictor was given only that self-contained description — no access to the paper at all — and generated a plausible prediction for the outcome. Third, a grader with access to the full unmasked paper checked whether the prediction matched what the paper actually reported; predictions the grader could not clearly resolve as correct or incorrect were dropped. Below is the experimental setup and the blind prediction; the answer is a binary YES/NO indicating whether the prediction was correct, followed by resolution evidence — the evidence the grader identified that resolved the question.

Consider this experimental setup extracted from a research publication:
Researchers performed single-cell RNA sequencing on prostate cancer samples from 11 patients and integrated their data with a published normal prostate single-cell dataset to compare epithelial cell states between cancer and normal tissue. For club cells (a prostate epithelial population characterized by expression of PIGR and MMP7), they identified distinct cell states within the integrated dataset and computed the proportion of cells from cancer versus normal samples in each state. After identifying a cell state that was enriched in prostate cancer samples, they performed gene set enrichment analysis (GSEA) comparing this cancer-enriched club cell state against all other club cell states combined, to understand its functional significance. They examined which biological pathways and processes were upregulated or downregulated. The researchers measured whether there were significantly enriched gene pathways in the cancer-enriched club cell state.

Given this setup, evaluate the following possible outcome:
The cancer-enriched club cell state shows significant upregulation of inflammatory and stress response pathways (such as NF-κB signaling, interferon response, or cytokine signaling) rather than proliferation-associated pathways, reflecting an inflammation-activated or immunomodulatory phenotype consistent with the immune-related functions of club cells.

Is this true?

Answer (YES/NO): NO